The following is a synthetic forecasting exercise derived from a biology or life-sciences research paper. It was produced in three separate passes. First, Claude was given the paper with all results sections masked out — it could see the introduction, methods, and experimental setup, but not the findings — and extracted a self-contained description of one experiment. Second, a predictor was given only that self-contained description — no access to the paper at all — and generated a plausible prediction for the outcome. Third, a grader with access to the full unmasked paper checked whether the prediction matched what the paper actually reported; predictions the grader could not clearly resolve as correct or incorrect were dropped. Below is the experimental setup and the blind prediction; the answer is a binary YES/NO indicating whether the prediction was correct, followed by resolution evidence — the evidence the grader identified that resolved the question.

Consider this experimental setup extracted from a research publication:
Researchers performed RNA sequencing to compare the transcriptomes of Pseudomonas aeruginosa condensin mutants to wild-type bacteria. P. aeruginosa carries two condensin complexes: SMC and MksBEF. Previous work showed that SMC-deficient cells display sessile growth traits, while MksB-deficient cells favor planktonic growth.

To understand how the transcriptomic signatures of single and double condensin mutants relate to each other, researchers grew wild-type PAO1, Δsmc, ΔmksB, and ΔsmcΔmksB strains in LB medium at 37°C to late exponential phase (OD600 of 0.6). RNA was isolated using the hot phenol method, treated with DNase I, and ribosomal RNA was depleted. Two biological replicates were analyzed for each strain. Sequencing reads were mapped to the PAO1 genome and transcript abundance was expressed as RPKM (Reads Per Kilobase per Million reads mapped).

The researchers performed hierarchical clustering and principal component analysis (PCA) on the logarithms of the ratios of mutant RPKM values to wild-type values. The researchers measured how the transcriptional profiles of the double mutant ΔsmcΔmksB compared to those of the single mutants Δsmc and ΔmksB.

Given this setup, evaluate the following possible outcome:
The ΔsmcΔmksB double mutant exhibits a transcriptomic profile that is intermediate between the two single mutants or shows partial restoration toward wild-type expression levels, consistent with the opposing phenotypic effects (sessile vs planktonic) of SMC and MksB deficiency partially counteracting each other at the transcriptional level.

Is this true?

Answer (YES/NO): NO